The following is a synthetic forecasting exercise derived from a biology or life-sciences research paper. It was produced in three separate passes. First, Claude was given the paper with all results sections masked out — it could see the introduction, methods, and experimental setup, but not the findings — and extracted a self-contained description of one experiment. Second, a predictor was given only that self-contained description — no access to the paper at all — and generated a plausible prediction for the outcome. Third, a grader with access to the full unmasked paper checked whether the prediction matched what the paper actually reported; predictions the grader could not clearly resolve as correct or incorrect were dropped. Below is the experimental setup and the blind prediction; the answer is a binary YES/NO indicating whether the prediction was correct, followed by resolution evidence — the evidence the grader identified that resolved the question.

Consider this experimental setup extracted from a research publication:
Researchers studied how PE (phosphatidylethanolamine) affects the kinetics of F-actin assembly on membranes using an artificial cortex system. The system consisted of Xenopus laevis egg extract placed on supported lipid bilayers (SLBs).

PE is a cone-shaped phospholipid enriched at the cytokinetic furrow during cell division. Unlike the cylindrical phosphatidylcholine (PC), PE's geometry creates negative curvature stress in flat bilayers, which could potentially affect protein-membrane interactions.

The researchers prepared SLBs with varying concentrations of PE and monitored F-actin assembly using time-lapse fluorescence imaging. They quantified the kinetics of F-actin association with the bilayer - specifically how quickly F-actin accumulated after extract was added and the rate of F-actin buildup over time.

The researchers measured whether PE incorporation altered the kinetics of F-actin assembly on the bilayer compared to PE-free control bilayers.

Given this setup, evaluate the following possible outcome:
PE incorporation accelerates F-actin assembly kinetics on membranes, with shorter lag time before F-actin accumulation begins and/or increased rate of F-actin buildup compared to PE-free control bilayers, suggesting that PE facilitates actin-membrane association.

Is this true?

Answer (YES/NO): NO